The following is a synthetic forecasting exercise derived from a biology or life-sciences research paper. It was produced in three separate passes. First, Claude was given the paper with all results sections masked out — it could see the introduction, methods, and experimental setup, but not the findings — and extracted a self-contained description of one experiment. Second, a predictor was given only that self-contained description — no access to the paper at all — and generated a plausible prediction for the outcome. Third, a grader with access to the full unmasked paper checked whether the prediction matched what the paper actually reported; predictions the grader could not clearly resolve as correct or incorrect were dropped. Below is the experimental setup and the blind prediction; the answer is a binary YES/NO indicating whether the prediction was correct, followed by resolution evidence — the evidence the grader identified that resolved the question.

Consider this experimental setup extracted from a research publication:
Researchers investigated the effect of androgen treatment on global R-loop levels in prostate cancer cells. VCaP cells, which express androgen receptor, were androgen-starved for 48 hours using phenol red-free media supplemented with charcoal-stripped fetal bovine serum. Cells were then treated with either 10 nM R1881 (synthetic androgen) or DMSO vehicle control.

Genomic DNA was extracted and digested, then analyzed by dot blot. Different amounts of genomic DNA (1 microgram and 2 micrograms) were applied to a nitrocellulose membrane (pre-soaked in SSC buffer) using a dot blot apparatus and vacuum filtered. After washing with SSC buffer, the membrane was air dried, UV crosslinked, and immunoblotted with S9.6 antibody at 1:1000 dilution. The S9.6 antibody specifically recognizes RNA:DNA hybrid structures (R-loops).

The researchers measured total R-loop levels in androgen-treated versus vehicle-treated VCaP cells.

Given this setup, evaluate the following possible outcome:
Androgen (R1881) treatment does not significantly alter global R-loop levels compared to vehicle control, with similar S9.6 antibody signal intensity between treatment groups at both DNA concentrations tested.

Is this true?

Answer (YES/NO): NO